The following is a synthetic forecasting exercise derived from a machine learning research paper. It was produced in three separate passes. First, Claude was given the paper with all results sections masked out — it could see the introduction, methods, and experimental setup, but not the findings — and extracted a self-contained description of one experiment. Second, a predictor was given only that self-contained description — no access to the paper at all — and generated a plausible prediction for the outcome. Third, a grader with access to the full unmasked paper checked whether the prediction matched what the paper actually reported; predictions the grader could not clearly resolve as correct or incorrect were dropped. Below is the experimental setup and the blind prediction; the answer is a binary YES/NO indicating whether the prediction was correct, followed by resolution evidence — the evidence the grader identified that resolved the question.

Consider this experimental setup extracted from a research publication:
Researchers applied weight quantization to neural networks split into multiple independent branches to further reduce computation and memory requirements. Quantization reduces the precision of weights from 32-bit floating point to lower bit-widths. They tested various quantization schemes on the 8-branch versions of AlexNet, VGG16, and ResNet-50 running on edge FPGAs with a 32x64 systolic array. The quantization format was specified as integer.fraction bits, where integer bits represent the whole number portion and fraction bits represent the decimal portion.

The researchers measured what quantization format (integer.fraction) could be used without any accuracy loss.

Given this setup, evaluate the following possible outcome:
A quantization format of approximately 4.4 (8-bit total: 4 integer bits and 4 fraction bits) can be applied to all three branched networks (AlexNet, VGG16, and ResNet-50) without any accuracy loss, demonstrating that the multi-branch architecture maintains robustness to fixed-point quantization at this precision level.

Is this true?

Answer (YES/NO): NO